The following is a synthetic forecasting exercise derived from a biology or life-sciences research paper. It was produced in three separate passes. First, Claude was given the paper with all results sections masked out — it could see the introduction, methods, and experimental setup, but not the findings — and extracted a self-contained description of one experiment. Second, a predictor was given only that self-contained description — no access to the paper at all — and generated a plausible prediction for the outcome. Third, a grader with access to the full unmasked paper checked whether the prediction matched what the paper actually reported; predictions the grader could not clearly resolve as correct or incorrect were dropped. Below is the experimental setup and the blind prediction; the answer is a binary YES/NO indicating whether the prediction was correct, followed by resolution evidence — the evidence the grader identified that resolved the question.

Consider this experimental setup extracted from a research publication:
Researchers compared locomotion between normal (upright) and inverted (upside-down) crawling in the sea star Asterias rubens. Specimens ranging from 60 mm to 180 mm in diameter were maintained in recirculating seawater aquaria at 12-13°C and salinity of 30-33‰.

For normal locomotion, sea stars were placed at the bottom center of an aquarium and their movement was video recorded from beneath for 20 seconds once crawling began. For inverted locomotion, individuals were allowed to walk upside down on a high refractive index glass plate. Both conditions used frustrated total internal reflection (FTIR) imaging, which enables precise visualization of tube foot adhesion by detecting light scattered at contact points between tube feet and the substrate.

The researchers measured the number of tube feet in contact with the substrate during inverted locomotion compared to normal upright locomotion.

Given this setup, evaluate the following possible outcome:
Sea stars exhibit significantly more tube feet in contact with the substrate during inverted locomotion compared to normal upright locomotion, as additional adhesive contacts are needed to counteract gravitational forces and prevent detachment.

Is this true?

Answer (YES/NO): NO